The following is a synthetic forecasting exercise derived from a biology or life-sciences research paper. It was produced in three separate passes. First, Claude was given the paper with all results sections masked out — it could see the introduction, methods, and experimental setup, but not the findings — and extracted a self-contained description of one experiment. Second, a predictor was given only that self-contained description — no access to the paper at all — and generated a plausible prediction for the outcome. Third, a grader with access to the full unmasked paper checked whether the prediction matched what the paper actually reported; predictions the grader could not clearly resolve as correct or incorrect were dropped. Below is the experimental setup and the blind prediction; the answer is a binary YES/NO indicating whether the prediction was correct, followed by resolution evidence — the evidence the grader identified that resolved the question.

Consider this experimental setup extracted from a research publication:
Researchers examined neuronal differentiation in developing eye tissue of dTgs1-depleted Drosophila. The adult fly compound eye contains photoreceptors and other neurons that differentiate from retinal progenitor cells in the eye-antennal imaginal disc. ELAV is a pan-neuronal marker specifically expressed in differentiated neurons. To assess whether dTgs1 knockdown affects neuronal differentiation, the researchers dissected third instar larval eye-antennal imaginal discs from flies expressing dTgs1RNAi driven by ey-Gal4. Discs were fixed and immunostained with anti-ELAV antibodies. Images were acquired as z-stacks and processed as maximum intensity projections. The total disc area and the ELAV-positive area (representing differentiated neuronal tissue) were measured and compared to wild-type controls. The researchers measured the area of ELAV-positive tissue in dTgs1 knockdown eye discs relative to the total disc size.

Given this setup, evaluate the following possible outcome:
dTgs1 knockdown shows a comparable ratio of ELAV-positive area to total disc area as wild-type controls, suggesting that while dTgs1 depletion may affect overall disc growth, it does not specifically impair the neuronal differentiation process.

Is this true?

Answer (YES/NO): NO